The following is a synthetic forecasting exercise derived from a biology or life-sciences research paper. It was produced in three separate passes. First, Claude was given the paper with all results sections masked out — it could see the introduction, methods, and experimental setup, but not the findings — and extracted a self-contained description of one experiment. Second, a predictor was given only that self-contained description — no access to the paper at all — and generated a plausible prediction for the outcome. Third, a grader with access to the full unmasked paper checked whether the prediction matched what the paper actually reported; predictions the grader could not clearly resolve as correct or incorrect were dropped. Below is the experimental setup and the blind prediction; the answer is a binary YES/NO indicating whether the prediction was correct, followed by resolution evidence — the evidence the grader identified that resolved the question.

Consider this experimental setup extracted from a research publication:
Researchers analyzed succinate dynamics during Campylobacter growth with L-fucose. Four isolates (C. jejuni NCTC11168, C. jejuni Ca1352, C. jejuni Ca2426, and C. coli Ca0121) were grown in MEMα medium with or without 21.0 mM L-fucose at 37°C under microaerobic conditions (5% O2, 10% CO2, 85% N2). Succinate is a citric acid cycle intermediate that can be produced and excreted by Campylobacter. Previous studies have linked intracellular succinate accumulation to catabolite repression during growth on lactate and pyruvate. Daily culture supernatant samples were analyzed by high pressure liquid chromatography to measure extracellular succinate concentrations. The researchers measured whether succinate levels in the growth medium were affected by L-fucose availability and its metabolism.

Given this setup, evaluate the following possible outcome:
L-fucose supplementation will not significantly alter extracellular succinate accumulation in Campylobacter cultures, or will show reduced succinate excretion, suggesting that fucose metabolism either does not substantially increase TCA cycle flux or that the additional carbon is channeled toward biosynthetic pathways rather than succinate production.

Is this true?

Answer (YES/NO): NO